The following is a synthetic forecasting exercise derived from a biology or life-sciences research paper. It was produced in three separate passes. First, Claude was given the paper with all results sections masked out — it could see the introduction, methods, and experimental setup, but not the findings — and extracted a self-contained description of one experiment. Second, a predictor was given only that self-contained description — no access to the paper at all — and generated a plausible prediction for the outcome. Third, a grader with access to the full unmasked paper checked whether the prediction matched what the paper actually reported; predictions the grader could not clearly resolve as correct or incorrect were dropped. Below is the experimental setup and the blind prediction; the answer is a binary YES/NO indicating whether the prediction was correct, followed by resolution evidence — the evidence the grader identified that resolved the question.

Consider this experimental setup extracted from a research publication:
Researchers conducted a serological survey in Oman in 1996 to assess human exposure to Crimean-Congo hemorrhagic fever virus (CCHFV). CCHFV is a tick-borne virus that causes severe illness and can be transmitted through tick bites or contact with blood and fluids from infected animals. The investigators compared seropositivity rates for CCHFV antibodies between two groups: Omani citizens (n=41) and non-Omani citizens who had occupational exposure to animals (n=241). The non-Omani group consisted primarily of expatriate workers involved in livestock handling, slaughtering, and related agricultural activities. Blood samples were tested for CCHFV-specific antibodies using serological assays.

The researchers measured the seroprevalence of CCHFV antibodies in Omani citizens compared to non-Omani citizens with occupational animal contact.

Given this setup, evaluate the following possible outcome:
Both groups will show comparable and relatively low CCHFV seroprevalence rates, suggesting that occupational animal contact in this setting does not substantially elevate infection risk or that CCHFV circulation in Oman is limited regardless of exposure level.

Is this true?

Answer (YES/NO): NO